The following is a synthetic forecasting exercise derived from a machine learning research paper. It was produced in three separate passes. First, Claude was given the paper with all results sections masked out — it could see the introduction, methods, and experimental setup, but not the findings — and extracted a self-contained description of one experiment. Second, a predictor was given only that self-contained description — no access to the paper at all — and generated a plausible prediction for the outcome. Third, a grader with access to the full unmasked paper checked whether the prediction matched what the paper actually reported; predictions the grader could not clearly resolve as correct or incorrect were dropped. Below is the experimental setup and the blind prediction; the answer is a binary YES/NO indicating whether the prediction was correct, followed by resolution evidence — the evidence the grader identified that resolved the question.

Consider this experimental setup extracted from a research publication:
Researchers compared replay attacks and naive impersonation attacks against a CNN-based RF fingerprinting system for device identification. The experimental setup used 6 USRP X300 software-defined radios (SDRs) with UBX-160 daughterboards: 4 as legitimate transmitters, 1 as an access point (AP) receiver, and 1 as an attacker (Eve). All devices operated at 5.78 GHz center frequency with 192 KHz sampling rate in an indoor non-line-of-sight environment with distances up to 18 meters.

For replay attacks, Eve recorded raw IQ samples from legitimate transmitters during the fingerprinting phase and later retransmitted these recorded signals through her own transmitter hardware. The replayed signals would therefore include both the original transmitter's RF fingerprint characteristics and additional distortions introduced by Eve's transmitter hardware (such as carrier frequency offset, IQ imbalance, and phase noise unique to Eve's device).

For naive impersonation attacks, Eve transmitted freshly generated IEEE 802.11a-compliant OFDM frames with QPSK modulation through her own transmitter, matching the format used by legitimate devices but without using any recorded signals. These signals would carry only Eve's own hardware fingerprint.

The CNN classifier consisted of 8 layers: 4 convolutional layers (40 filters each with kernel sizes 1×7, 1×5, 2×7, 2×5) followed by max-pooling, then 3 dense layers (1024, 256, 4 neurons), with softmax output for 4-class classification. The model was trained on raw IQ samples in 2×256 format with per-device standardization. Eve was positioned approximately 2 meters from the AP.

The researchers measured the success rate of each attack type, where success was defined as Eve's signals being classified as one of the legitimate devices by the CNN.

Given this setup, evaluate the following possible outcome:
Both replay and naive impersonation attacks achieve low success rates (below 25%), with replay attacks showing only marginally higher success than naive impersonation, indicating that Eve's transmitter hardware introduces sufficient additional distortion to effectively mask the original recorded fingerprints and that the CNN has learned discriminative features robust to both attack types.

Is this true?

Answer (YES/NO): NO